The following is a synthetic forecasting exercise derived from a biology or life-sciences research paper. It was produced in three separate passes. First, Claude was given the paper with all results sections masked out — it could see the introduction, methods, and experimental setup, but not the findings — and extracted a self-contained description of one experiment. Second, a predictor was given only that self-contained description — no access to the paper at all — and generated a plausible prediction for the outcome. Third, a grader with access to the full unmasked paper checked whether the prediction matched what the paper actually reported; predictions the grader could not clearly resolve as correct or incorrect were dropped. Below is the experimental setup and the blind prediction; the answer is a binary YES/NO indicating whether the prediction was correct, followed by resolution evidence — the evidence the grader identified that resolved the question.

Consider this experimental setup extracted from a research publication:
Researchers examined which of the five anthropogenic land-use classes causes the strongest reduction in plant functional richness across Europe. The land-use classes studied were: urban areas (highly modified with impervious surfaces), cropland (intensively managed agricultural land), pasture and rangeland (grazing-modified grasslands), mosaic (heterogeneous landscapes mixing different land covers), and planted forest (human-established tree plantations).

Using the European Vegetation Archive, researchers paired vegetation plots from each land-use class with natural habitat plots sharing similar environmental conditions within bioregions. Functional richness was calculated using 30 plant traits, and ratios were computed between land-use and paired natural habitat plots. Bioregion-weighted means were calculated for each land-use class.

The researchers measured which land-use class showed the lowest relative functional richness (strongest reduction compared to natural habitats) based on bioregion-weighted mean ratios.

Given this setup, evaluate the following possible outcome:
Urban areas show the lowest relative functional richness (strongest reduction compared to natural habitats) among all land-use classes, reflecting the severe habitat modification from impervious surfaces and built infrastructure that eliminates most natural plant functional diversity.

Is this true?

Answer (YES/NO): NO